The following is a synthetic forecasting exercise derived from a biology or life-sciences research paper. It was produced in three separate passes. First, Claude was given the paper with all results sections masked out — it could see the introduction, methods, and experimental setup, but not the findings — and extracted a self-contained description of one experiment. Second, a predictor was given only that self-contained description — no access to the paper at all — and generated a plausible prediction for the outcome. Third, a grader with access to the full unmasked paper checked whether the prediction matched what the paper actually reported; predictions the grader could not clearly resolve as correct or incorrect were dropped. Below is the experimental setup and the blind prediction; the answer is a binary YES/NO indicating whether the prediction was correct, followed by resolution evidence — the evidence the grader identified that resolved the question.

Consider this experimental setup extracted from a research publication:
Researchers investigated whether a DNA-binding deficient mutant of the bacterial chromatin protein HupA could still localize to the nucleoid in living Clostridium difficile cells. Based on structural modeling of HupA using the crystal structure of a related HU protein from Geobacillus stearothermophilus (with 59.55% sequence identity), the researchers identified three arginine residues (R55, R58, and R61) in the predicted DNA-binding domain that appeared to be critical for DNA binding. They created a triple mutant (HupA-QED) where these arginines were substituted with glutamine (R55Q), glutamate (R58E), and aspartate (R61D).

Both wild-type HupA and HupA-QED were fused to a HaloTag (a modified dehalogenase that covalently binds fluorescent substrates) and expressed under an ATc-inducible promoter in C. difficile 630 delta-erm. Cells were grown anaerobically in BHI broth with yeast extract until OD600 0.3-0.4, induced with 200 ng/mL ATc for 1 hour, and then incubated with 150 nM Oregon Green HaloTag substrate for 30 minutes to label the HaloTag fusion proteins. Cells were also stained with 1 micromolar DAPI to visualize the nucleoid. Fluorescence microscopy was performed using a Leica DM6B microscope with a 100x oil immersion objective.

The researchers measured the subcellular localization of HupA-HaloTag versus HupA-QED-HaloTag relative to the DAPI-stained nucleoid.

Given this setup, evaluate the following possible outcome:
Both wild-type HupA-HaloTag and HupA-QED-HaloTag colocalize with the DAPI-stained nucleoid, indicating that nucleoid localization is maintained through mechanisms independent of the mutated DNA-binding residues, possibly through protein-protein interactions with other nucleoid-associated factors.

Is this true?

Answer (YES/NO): NO